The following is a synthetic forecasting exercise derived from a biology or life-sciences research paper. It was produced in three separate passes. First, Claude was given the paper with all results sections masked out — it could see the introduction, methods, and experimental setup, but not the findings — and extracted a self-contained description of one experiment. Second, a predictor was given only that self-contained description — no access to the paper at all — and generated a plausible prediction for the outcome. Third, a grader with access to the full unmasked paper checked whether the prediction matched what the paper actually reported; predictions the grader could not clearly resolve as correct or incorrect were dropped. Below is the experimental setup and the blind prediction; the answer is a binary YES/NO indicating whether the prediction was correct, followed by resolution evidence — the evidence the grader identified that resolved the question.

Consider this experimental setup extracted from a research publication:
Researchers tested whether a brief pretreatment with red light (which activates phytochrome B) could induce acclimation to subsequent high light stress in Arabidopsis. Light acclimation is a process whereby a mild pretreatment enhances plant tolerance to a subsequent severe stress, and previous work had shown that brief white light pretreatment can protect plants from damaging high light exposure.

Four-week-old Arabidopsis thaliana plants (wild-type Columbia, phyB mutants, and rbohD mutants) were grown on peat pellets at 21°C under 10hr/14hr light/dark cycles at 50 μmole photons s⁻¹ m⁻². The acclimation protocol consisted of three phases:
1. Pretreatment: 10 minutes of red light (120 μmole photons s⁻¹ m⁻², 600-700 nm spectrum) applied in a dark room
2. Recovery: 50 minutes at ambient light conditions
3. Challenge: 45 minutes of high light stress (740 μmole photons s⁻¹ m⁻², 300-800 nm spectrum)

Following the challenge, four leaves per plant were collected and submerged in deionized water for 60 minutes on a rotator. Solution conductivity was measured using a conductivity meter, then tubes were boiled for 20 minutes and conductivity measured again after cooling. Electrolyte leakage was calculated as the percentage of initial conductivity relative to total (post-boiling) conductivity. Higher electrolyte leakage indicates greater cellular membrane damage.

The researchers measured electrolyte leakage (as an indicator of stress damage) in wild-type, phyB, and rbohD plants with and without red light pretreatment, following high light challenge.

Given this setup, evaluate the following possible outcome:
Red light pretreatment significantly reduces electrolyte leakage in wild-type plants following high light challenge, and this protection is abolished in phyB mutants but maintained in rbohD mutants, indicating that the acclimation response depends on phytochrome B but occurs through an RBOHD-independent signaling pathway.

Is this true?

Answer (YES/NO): NO